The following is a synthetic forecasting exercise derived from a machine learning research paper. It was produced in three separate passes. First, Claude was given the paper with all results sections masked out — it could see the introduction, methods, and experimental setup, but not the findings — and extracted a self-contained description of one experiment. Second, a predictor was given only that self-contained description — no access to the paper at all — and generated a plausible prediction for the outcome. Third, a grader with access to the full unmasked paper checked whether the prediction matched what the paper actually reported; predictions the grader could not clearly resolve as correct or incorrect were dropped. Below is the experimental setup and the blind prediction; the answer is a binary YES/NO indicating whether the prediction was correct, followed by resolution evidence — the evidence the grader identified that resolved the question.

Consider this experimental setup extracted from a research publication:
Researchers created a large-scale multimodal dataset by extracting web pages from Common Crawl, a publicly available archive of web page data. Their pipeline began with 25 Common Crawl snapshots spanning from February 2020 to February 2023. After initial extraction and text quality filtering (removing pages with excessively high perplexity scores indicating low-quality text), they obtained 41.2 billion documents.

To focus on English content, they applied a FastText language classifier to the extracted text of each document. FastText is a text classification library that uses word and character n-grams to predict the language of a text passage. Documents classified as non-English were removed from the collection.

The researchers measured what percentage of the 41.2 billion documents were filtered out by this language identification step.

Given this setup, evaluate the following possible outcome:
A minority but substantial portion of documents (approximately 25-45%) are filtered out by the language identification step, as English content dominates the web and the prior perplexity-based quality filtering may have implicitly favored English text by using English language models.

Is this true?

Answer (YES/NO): NO